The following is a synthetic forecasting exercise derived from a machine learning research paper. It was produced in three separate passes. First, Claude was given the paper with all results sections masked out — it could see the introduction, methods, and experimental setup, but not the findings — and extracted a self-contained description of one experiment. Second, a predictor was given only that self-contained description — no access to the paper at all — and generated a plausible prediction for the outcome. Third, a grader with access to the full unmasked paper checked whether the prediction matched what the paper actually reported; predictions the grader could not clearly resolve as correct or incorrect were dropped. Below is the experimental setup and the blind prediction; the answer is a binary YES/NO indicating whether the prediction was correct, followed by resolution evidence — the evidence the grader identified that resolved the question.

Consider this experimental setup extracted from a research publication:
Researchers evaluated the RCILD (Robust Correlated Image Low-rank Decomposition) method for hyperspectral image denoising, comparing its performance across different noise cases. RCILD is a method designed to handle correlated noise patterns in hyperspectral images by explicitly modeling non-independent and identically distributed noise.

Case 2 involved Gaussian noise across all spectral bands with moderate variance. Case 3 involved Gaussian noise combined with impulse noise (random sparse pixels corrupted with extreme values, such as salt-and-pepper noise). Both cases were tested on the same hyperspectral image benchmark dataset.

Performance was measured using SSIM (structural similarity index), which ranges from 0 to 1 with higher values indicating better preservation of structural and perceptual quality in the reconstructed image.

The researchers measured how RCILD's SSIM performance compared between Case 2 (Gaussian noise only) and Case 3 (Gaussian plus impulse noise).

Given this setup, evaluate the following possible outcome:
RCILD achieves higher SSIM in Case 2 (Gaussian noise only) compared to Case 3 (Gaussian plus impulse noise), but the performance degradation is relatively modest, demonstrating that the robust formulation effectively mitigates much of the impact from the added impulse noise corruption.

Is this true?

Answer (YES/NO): YES